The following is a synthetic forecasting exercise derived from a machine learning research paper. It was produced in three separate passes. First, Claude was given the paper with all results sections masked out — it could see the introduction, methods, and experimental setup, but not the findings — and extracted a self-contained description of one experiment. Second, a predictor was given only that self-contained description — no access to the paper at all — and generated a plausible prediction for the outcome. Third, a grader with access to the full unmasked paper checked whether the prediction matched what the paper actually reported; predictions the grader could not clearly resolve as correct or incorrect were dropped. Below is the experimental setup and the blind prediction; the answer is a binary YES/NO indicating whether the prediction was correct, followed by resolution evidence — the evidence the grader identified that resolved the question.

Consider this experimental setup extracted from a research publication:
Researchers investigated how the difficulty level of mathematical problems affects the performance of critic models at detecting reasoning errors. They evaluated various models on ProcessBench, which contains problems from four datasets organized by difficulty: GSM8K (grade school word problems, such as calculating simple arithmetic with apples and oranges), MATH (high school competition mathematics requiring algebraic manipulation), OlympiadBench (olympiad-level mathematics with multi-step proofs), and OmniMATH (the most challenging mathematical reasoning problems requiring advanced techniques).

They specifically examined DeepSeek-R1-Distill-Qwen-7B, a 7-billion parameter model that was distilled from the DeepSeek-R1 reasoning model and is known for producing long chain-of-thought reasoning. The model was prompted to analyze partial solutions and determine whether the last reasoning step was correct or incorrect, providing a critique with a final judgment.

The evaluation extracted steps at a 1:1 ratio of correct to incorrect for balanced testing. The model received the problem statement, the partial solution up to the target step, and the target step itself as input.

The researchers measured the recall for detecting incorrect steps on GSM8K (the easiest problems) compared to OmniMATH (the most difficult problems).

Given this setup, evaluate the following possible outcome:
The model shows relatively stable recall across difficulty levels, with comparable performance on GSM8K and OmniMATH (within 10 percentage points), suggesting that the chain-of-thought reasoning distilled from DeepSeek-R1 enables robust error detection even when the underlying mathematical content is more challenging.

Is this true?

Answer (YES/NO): NO